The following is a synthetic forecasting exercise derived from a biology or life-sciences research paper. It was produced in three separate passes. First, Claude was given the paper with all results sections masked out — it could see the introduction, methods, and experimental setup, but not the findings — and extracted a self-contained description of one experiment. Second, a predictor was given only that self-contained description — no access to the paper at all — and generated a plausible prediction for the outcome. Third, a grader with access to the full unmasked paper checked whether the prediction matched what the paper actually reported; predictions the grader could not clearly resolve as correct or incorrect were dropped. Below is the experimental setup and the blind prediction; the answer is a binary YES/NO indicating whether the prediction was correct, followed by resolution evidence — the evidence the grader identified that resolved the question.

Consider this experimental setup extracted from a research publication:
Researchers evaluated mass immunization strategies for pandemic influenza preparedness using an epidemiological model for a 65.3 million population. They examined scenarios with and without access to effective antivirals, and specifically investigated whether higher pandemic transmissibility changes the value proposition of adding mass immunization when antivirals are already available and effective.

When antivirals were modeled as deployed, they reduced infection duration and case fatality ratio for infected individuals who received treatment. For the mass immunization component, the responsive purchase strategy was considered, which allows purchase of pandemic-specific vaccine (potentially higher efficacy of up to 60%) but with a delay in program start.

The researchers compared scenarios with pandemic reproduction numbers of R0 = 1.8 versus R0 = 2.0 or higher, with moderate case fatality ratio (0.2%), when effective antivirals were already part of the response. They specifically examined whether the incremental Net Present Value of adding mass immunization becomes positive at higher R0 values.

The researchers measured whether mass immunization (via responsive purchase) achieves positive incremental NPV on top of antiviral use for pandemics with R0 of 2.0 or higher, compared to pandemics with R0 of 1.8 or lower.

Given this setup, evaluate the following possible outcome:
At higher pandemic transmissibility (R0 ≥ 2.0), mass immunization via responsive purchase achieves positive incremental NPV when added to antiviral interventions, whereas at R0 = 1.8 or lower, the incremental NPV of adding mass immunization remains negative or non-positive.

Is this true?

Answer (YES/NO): YES